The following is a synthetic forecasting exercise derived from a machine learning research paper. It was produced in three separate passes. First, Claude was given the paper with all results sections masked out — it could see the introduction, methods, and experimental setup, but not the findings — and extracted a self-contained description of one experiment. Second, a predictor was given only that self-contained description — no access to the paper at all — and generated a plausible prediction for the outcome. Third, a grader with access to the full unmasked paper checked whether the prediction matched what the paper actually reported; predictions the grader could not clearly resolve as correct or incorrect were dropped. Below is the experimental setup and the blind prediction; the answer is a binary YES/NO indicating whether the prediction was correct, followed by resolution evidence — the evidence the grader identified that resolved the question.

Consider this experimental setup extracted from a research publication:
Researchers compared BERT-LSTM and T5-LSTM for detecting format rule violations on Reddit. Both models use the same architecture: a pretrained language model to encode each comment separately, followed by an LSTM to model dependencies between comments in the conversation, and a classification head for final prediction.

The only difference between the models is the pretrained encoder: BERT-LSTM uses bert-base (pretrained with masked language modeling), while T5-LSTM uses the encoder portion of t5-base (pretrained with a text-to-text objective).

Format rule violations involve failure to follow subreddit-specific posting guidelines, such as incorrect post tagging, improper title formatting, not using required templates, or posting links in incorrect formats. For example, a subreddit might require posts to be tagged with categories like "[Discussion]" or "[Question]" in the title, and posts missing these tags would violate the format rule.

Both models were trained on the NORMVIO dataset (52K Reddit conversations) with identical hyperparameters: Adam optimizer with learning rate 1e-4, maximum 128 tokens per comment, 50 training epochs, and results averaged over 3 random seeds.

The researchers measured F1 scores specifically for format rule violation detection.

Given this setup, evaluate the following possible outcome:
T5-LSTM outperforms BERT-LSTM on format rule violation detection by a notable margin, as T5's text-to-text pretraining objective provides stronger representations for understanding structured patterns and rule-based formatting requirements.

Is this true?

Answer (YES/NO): YES